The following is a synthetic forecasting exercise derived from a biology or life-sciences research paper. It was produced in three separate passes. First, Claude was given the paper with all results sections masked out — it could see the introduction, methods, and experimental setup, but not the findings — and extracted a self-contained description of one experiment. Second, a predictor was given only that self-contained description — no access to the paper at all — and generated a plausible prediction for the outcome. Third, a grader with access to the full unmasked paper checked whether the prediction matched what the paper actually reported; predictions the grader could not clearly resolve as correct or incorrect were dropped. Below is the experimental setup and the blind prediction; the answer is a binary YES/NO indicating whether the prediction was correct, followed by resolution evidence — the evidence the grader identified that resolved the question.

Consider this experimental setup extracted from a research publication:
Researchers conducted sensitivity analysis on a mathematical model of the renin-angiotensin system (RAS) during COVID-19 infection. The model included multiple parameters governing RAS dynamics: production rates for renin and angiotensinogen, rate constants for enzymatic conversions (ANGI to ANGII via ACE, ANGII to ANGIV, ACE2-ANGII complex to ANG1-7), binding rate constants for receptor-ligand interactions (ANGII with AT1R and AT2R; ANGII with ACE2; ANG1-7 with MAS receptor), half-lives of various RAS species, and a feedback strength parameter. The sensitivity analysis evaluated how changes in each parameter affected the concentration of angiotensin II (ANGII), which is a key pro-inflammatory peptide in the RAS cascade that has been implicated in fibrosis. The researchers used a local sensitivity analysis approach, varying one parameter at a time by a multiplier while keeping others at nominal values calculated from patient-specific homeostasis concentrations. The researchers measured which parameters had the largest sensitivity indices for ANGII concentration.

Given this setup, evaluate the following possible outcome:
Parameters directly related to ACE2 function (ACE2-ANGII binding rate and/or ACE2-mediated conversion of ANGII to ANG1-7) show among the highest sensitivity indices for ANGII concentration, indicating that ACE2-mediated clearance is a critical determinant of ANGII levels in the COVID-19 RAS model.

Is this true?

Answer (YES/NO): YES